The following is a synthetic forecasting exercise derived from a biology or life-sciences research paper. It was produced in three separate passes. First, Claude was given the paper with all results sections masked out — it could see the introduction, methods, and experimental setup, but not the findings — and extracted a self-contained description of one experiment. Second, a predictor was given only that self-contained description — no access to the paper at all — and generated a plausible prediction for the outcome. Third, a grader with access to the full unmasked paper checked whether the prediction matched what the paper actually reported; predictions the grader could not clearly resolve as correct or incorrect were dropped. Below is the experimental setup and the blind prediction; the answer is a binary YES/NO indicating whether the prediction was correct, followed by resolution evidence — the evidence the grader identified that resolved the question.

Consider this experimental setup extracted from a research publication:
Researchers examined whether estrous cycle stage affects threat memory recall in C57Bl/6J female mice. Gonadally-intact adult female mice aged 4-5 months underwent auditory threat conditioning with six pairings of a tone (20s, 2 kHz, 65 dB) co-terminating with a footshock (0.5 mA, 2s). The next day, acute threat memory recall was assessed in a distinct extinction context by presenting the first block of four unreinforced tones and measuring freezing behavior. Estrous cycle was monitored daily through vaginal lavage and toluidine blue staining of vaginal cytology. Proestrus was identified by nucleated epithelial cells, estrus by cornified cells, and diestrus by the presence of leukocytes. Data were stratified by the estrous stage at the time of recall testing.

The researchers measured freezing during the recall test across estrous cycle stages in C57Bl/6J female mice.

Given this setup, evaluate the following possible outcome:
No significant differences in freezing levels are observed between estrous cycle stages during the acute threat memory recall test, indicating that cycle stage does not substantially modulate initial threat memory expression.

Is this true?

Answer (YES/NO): YES